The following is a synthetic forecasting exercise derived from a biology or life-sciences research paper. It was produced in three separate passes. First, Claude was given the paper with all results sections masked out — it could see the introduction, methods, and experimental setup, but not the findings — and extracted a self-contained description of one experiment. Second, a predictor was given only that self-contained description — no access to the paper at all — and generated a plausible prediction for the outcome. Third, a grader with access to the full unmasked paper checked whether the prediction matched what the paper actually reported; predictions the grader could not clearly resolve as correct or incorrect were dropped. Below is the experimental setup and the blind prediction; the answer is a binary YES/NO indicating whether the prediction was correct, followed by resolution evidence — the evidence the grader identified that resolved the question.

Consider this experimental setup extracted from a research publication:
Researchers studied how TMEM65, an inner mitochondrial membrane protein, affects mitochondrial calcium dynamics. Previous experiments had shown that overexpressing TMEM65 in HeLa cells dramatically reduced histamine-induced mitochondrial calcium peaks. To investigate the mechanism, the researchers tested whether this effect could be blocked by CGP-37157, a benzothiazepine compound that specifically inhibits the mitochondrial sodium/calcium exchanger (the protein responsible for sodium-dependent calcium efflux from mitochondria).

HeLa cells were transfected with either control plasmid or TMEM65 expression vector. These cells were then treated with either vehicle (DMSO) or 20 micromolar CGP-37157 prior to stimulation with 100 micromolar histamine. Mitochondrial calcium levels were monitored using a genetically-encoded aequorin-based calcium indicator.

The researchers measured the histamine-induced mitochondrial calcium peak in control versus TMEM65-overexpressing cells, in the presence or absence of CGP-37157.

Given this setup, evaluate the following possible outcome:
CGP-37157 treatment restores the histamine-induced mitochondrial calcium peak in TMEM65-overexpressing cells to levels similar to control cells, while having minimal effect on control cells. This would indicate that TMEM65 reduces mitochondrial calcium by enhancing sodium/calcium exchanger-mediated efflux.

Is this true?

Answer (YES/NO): NO